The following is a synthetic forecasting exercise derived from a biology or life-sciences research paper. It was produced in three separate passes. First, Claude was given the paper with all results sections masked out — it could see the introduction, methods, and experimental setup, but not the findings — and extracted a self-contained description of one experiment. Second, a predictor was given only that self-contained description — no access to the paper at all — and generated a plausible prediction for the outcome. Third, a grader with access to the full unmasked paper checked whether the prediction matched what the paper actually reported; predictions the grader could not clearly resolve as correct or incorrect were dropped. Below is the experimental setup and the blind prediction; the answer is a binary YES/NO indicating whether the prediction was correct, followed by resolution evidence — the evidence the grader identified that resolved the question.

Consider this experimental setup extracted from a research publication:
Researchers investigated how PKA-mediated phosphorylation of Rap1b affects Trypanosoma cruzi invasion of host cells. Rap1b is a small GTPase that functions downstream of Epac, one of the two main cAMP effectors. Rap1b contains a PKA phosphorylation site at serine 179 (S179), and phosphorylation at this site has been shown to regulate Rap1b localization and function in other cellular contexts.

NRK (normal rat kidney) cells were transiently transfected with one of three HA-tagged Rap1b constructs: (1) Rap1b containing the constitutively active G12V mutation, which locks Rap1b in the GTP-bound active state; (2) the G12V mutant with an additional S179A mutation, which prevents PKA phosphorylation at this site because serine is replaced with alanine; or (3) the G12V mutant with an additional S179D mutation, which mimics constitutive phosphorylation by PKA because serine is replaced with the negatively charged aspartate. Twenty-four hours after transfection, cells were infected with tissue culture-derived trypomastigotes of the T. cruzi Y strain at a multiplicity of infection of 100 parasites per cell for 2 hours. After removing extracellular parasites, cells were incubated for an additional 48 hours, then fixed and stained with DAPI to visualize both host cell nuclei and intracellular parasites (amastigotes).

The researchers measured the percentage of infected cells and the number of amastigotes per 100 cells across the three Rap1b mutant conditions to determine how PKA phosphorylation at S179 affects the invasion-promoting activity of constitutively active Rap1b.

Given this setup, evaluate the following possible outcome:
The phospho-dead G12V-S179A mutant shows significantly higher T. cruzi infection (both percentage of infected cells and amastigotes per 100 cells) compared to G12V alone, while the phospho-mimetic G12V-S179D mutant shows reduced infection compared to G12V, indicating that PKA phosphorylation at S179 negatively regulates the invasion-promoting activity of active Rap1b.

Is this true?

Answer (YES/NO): NO